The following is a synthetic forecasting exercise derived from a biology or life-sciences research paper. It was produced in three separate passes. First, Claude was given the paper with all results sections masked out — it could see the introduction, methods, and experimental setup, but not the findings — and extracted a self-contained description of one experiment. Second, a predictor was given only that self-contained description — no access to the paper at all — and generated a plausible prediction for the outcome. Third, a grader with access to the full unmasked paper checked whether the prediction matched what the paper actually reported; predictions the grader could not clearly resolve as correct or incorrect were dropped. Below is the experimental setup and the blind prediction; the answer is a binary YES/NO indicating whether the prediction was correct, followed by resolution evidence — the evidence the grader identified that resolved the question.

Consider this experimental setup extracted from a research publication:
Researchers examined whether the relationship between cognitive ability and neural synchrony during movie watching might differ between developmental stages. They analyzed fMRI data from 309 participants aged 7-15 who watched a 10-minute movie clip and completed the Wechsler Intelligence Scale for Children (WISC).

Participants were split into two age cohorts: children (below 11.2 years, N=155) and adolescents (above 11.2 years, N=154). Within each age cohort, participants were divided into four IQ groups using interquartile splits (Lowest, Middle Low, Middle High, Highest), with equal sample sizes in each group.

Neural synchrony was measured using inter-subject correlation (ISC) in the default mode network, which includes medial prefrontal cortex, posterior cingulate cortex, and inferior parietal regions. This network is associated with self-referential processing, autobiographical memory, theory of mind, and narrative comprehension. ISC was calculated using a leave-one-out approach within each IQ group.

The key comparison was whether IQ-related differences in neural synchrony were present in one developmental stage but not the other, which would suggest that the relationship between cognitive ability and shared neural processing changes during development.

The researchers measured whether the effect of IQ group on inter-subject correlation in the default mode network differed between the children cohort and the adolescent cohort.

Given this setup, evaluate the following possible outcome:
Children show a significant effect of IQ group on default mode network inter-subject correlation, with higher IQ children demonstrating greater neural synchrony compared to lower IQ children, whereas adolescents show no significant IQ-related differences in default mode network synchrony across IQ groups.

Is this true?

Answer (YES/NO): NO